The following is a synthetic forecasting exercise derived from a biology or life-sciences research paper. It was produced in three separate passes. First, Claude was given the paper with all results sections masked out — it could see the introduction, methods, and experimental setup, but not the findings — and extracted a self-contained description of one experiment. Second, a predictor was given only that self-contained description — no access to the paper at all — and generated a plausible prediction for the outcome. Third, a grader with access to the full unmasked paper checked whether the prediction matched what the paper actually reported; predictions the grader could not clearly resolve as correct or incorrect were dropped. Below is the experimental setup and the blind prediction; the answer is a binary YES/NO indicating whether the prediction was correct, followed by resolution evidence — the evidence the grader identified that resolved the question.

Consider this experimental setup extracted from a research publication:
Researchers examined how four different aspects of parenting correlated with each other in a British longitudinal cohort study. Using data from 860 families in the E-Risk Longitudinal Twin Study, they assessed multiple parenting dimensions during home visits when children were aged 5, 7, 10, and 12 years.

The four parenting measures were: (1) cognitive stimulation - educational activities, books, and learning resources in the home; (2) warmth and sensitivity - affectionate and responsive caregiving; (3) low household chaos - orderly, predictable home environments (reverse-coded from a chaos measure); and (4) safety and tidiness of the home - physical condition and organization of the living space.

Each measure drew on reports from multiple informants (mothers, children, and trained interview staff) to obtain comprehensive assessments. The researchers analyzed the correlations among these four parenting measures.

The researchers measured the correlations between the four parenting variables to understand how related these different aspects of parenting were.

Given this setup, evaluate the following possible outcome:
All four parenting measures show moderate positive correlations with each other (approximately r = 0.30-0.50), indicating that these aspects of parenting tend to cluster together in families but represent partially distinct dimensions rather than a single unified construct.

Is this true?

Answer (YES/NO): NO